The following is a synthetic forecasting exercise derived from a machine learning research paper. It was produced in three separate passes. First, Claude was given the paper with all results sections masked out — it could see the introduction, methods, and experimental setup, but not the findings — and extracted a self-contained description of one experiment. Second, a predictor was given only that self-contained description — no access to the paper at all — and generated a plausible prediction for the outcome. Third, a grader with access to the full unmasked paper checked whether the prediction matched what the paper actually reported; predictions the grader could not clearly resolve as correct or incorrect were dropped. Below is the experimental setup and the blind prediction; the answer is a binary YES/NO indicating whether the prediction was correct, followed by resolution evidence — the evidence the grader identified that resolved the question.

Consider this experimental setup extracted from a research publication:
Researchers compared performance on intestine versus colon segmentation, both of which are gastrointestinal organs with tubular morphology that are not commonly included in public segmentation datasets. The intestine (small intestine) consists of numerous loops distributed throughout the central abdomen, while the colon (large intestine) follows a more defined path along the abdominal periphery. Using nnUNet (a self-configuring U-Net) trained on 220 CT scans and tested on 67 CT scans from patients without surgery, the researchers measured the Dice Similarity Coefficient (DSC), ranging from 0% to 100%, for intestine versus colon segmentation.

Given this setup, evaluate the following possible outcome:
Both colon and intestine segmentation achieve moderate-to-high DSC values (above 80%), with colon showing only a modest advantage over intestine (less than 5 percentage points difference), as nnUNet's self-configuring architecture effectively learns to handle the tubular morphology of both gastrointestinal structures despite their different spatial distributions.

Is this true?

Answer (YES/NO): NO